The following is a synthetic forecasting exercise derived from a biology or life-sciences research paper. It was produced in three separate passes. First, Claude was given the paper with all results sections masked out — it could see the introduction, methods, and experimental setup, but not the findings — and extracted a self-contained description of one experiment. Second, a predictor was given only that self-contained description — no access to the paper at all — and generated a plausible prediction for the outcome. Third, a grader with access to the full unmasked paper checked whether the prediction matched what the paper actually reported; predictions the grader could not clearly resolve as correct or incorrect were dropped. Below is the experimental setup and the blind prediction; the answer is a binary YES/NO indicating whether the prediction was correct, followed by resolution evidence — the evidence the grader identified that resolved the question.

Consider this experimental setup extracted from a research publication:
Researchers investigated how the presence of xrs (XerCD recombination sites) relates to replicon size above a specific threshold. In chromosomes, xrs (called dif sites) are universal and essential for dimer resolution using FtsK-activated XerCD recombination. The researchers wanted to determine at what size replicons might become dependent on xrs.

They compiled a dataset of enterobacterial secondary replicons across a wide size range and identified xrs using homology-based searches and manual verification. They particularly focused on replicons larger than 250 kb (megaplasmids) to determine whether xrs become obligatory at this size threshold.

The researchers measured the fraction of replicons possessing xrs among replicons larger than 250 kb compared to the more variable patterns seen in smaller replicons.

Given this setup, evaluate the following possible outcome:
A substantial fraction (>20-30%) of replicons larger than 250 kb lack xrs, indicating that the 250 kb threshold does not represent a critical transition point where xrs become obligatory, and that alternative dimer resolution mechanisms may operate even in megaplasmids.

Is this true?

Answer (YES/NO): NO